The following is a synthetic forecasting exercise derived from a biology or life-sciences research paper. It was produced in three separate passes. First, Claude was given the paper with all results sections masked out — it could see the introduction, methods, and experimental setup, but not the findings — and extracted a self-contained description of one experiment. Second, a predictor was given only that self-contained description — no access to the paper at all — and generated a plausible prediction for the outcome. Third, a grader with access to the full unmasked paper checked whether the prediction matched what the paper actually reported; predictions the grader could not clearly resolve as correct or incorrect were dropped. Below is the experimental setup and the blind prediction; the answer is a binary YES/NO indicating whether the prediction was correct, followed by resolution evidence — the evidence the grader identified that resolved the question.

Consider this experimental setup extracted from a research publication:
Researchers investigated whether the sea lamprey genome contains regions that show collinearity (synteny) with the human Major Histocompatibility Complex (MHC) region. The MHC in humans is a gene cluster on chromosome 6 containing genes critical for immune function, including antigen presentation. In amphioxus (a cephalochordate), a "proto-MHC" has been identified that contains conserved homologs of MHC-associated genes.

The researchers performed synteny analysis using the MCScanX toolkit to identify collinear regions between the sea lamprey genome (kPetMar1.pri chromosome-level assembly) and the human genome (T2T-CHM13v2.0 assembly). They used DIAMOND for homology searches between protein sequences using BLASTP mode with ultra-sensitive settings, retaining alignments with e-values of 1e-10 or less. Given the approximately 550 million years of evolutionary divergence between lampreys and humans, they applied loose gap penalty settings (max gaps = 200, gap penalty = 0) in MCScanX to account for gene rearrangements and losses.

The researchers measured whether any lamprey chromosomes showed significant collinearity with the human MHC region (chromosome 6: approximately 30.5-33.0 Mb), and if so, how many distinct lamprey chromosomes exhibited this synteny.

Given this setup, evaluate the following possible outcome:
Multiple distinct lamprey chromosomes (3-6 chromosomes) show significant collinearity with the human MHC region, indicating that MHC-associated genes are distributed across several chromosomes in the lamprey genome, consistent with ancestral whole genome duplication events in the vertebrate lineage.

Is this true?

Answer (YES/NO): NO